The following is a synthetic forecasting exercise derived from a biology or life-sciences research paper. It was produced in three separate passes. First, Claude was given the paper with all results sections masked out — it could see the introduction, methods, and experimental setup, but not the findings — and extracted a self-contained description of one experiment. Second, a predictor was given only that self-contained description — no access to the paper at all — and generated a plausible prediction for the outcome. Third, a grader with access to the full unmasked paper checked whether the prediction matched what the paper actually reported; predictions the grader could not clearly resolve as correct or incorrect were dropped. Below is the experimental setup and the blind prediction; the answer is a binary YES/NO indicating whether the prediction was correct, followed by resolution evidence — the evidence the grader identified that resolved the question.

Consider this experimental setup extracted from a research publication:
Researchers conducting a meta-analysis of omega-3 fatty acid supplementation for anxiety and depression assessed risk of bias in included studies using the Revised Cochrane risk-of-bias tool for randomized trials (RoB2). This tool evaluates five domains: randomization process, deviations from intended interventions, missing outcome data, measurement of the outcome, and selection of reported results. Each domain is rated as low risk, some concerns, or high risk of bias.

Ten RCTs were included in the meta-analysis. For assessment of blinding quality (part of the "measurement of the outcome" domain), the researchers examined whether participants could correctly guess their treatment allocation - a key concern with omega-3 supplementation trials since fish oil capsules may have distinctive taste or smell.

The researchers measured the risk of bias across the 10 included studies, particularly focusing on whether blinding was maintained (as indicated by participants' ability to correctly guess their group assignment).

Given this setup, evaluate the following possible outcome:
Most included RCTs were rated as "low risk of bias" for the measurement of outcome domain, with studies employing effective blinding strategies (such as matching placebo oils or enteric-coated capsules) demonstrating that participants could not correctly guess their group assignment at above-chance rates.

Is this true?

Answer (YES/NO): NO